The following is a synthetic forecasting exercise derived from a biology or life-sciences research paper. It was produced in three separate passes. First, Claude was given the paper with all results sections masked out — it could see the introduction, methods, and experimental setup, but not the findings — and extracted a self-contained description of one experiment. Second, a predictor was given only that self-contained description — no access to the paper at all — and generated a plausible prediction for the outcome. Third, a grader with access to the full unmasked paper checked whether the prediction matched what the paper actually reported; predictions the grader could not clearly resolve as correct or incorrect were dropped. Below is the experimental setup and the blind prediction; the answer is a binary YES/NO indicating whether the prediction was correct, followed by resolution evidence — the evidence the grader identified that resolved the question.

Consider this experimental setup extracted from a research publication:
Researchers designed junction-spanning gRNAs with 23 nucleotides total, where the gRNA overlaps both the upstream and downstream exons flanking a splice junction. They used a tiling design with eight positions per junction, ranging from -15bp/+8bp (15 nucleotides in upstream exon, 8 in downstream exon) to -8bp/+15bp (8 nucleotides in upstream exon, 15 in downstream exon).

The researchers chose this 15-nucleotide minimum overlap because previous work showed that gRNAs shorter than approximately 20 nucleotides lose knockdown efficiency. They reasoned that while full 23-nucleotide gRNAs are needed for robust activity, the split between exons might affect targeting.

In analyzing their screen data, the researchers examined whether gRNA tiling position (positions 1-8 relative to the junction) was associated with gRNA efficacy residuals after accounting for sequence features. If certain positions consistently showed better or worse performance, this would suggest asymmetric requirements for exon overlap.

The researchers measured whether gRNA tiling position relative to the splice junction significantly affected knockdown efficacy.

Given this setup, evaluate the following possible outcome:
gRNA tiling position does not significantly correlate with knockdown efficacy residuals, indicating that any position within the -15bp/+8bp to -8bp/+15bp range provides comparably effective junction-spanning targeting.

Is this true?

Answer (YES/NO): YES